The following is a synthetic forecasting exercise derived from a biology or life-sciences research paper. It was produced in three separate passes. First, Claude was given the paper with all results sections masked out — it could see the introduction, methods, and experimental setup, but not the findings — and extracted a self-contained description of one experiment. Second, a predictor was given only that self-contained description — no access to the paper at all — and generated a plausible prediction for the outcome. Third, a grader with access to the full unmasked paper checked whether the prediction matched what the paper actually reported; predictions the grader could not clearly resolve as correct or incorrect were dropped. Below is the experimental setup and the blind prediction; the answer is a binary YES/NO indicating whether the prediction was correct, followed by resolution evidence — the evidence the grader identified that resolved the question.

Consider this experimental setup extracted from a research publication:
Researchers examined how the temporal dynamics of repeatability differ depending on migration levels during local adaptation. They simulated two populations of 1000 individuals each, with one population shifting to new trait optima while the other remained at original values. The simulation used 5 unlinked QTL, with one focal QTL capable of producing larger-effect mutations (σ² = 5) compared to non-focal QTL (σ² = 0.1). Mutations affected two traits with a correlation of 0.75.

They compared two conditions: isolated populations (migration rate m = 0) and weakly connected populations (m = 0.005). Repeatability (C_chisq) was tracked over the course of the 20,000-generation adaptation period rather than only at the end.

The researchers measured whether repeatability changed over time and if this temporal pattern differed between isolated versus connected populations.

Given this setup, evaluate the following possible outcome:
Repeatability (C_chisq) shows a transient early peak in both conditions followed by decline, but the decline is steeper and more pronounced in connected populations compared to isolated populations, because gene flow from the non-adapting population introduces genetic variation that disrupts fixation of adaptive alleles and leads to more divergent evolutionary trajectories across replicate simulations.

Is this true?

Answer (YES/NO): NO